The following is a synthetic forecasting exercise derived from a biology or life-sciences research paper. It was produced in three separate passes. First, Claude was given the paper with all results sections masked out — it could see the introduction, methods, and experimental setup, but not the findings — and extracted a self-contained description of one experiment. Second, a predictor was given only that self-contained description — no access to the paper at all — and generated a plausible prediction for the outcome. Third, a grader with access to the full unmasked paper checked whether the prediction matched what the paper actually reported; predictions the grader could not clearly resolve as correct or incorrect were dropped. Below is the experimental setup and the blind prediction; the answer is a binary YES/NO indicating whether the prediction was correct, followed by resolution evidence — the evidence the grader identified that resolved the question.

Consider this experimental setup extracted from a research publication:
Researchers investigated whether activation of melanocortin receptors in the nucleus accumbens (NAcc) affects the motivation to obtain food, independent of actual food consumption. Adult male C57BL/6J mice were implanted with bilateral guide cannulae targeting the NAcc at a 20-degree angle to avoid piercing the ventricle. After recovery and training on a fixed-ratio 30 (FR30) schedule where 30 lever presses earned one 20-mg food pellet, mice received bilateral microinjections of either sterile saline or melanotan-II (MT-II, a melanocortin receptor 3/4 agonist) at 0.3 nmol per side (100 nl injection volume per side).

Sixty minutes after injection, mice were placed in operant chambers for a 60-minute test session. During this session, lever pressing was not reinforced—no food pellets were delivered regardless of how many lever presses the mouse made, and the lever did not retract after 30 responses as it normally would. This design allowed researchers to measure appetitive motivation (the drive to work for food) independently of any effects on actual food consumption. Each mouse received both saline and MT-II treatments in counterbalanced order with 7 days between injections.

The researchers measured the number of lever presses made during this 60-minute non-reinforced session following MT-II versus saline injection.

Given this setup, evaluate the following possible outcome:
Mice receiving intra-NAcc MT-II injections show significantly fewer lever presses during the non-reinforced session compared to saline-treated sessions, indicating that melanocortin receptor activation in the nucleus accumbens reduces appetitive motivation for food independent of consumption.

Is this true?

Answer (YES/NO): YES